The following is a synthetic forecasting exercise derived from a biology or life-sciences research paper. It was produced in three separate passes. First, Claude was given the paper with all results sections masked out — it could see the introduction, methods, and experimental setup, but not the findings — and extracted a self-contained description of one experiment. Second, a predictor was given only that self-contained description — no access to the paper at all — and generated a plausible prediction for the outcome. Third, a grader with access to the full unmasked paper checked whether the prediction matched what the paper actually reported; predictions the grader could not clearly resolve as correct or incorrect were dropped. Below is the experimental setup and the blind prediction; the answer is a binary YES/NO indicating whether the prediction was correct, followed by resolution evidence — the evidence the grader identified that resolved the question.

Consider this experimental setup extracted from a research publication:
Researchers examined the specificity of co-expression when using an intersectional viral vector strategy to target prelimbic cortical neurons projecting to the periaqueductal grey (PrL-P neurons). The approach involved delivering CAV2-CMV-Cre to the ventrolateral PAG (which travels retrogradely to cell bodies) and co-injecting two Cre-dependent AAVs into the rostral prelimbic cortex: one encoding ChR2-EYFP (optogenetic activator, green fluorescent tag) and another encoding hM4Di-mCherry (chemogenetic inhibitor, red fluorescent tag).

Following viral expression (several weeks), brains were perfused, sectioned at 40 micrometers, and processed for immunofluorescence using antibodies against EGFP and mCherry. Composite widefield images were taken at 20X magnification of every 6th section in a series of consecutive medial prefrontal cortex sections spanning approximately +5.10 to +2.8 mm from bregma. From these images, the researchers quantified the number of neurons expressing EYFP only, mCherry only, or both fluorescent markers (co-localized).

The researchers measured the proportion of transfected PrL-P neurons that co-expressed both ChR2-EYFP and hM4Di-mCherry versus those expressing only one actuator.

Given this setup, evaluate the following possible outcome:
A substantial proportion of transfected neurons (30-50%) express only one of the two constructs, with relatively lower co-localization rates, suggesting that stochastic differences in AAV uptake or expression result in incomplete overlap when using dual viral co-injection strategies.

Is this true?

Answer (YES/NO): NO